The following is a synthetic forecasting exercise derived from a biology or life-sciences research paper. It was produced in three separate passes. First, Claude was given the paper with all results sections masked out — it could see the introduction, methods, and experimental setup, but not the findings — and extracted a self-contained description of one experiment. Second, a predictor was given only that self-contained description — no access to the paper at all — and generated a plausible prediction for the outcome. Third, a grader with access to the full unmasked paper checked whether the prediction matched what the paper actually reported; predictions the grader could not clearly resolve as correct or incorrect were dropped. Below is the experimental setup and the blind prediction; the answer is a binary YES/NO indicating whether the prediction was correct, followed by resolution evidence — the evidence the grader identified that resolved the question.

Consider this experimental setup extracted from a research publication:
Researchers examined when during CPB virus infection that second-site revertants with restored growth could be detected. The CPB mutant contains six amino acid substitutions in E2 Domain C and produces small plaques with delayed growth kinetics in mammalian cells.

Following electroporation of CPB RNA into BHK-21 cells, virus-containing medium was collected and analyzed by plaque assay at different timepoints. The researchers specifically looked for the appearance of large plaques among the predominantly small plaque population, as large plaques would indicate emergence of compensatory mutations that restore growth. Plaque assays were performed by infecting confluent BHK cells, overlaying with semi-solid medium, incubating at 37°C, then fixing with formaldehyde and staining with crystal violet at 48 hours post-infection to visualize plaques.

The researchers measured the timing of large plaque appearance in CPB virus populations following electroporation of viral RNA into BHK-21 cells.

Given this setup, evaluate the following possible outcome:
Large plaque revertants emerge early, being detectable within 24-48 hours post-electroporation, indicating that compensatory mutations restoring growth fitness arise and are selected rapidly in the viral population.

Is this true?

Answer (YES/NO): YES